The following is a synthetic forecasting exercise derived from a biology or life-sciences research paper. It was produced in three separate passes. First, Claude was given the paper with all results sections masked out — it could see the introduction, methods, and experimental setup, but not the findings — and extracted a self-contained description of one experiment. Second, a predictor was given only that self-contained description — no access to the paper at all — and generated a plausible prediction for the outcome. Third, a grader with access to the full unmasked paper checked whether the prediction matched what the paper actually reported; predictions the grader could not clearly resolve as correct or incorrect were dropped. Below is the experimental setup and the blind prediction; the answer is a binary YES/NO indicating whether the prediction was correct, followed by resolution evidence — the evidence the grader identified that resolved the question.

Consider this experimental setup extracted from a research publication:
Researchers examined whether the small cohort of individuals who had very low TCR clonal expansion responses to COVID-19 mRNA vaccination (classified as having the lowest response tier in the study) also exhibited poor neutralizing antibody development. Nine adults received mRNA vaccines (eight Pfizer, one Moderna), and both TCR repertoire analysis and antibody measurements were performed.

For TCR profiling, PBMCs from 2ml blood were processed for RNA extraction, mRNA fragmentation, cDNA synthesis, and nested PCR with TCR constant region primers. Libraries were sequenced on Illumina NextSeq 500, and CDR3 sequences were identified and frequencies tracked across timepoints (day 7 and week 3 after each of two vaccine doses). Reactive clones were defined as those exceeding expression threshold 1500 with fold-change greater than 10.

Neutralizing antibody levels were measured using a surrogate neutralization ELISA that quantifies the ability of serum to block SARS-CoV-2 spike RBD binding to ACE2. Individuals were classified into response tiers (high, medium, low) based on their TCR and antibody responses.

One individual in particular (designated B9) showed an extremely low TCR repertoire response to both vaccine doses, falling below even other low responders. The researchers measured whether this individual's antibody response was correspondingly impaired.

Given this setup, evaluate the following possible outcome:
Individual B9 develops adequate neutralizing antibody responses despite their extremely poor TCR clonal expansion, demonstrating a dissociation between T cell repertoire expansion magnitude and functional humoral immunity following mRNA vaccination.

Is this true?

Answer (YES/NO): NO